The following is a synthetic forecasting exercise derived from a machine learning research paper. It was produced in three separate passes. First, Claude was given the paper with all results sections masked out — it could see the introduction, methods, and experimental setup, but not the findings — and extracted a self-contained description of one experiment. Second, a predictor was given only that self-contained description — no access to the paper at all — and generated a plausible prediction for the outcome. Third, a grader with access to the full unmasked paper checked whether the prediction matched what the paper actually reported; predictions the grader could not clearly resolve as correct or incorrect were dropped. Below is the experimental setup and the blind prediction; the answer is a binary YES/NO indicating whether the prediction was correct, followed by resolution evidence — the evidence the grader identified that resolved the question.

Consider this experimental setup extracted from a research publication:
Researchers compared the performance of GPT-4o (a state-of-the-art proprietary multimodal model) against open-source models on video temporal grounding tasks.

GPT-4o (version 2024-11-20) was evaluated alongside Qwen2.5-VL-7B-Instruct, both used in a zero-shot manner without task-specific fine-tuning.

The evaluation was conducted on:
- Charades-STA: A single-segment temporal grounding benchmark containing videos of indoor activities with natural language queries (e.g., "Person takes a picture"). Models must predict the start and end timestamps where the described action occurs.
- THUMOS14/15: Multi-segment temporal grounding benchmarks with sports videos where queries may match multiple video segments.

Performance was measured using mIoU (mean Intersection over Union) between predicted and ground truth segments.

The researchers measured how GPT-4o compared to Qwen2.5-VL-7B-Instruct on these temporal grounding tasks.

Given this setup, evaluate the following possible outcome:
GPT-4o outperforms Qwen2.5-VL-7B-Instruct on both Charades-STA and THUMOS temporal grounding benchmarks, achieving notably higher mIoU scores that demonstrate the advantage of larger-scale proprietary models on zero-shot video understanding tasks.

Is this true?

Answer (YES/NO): NO